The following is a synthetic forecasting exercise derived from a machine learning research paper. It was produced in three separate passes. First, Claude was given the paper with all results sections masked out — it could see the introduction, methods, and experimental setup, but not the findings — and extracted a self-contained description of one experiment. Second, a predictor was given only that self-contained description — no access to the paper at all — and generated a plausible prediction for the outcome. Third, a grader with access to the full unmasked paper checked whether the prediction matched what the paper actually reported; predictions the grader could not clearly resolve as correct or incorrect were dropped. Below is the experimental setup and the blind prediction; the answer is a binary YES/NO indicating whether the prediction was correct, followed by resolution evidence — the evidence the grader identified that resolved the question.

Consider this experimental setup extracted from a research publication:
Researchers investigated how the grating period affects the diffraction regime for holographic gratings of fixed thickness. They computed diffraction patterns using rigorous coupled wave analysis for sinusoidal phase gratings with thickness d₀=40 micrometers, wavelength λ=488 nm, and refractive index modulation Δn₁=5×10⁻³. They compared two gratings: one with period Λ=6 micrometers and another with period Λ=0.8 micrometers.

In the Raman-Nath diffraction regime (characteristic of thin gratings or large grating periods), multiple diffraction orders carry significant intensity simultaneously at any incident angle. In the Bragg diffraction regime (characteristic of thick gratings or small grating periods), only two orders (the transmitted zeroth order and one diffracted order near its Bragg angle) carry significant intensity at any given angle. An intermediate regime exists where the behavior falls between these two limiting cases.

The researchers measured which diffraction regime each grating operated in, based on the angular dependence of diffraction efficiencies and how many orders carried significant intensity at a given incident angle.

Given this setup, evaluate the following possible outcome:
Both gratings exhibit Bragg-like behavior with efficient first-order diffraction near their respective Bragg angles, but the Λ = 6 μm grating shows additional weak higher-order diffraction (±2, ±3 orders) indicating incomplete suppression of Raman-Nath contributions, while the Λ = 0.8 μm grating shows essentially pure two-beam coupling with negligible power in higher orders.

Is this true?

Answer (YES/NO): NO